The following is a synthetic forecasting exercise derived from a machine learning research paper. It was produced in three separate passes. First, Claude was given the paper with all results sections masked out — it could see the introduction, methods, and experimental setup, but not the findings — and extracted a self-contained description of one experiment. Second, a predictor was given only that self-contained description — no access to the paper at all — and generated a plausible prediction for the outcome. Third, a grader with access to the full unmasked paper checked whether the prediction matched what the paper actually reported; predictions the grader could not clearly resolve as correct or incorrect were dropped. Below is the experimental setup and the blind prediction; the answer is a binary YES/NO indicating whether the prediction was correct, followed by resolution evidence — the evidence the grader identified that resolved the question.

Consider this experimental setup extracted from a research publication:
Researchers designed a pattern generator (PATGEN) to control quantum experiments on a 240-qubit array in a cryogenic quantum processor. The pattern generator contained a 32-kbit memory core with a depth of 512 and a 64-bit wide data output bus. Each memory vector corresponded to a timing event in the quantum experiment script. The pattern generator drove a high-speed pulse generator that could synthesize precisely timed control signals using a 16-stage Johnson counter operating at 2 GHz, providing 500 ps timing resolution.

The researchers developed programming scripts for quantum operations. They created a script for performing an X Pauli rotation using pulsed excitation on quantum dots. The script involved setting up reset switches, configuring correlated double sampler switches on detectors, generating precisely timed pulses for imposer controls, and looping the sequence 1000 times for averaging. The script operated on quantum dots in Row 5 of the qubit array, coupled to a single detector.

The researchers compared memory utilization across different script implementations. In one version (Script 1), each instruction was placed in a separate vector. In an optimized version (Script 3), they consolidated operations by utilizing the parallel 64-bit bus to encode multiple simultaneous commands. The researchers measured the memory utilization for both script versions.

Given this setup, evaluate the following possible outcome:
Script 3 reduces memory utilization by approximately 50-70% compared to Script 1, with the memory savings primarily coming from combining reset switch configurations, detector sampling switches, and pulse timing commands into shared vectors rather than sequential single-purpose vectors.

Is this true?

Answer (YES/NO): NO